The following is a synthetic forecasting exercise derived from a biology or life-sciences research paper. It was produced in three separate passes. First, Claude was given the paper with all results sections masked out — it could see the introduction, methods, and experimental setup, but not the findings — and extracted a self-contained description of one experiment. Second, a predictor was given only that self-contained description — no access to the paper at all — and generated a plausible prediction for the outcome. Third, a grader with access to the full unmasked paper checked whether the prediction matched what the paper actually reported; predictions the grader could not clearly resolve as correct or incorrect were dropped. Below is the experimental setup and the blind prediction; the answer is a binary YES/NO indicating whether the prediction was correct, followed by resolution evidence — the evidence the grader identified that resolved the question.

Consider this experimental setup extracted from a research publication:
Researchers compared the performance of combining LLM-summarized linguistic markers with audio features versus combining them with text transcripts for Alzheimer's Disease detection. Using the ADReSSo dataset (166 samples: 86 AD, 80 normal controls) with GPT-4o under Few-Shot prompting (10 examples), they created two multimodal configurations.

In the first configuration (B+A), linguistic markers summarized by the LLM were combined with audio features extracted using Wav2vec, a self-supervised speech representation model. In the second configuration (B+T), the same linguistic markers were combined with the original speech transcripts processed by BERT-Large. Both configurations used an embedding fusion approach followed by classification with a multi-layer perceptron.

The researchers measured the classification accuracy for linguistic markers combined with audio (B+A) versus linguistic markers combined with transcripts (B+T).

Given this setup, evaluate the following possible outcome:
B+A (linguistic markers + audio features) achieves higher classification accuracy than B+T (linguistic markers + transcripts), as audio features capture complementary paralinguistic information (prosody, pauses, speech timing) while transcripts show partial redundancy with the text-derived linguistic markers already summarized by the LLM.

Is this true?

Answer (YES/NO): YES